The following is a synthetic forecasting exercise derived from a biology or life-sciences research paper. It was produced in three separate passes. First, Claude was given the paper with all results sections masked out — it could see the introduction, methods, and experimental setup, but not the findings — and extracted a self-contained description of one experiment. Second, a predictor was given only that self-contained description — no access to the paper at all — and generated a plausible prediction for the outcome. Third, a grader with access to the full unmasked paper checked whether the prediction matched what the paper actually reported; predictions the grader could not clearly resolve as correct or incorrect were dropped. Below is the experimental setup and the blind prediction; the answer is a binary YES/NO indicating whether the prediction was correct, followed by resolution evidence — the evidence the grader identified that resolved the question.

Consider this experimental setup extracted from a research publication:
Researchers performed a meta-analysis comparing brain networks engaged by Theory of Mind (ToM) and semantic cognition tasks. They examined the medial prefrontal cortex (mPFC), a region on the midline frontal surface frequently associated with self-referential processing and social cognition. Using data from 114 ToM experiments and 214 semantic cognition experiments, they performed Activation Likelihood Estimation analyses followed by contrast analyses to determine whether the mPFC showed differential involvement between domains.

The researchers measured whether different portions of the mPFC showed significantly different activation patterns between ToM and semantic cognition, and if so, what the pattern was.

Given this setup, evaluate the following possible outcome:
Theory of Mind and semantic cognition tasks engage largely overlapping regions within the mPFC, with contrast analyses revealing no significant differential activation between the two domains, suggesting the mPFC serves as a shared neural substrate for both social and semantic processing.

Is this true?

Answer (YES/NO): NO